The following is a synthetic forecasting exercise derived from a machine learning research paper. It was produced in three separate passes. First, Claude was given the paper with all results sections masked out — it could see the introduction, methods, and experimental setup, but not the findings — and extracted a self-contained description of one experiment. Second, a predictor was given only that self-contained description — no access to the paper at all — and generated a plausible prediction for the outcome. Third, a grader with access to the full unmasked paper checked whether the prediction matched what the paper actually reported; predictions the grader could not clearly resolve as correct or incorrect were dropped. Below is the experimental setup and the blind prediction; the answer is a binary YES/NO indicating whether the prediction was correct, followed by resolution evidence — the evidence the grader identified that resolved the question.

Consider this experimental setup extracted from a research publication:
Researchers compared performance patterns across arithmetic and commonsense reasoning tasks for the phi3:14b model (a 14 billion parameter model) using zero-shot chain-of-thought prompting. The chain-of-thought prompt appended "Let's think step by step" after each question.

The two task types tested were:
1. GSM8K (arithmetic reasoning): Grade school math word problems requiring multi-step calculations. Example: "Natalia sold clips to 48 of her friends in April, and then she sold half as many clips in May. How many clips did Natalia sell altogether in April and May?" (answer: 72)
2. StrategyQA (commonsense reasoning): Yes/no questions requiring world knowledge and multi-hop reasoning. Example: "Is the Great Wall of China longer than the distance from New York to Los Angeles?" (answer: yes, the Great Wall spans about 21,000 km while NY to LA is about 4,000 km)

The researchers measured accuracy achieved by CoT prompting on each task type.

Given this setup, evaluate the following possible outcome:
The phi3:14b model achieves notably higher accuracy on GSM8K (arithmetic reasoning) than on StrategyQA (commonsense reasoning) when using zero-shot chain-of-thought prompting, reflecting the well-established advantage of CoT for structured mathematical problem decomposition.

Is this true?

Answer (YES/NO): YES